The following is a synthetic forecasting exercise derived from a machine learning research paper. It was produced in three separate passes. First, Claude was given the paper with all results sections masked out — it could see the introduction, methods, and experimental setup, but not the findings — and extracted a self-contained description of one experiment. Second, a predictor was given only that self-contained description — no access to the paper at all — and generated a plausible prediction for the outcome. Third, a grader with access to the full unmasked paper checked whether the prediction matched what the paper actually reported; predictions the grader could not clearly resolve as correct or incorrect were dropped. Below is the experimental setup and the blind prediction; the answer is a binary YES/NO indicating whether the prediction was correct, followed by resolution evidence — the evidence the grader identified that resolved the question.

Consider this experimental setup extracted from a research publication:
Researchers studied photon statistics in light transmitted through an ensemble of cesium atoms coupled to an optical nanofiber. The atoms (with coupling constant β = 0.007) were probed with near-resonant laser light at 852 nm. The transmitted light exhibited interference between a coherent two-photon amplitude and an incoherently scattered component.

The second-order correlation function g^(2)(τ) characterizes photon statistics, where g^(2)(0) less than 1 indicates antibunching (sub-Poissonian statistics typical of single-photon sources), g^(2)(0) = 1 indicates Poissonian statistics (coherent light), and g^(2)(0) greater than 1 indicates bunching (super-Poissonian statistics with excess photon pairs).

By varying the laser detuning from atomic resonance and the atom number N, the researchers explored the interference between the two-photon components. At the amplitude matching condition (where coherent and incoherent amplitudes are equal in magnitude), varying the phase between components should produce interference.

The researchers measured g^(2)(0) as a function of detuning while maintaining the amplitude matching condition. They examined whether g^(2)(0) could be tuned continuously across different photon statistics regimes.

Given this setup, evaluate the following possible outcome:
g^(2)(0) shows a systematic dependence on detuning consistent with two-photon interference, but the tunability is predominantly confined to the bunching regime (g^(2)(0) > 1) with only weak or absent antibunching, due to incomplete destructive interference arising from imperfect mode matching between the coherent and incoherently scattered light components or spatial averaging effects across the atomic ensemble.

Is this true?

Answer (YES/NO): NO